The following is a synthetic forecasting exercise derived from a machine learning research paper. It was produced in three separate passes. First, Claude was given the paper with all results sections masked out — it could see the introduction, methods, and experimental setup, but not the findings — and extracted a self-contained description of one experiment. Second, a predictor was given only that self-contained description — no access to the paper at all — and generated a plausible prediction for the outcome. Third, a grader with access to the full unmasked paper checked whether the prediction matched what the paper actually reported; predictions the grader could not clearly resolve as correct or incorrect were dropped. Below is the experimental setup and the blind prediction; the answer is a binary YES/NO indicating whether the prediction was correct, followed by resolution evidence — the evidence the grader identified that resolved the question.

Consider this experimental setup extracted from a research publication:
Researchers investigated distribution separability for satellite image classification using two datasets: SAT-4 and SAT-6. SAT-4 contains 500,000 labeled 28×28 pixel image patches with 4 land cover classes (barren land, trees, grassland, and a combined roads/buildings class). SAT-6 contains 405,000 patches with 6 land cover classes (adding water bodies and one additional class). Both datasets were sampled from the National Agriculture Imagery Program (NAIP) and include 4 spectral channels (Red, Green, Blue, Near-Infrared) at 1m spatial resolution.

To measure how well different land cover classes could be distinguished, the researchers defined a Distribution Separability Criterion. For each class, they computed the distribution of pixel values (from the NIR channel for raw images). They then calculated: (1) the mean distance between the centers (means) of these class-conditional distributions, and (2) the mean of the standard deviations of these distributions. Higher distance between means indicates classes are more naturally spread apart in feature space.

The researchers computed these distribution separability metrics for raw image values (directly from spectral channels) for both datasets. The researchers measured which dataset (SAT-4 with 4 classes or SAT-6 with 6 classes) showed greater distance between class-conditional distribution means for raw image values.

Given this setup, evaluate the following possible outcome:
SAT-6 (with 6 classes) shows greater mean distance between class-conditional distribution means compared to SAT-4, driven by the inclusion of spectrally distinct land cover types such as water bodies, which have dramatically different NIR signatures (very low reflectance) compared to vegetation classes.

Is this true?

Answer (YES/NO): YES